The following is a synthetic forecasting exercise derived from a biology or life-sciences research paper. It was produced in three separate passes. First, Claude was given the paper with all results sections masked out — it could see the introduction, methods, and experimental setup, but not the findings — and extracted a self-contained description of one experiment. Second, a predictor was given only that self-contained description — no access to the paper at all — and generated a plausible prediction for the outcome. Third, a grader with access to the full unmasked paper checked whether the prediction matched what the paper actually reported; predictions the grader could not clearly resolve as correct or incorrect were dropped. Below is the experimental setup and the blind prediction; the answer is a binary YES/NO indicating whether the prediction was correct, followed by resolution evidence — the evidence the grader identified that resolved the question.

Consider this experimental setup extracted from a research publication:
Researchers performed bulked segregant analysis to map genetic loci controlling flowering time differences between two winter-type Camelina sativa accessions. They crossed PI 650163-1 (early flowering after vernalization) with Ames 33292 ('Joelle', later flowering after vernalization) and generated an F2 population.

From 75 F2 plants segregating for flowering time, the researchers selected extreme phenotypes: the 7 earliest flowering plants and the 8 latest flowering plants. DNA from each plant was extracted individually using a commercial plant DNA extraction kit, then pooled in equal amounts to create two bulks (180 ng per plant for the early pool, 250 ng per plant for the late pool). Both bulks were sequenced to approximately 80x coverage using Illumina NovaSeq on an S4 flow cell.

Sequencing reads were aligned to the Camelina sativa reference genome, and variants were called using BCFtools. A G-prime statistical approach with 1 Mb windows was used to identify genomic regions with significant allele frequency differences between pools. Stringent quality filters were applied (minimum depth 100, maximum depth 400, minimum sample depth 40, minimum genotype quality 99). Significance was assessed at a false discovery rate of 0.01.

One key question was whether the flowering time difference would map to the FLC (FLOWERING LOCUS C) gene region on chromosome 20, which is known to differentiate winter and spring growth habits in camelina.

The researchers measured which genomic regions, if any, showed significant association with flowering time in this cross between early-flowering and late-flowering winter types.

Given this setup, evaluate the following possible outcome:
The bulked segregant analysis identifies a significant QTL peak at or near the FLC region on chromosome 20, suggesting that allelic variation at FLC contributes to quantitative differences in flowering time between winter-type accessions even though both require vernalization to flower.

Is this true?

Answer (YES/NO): NO